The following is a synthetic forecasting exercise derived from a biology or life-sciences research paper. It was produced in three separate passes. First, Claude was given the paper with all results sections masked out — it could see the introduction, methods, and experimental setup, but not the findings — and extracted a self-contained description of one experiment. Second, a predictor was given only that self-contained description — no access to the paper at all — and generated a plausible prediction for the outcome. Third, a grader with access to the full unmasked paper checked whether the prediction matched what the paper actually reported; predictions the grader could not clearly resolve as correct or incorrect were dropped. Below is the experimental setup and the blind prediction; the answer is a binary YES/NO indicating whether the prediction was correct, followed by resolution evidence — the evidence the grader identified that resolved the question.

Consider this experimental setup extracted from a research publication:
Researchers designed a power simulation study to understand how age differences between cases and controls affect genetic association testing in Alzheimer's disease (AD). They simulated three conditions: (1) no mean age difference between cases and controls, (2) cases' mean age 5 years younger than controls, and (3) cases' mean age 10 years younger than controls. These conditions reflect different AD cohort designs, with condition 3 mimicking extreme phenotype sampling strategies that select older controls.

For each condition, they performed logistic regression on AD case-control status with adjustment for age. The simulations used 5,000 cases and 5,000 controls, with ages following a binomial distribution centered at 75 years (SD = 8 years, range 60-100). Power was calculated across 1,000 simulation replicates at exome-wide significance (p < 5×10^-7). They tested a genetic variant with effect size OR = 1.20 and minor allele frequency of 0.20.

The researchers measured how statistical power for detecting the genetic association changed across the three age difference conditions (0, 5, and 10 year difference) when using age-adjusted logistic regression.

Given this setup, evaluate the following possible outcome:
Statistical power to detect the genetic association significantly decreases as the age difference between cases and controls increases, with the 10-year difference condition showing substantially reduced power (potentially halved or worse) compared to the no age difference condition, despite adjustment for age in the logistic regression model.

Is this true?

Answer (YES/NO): YES